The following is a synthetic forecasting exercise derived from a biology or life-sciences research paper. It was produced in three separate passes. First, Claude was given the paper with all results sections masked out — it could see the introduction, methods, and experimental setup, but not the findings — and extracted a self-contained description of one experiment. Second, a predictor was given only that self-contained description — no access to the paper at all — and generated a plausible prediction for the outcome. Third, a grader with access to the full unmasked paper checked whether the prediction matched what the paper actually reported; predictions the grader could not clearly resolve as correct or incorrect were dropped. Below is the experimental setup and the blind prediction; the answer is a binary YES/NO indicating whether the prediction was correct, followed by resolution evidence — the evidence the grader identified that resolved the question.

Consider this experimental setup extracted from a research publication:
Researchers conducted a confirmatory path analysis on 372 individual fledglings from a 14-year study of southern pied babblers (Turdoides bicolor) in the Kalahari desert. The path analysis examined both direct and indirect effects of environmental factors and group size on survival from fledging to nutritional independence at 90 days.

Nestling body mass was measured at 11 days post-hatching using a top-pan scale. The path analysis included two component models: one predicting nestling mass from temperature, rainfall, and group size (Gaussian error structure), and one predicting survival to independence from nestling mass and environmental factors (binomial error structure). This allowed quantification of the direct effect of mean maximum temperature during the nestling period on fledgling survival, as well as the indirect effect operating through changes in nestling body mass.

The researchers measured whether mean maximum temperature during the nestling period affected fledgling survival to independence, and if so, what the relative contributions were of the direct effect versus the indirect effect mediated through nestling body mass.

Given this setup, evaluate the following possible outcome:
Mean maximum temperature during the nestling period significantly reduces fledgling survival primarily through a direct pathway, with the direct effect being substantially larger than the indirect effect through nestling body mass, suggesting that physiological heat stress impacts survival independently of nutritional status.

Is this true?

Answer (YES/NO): YES